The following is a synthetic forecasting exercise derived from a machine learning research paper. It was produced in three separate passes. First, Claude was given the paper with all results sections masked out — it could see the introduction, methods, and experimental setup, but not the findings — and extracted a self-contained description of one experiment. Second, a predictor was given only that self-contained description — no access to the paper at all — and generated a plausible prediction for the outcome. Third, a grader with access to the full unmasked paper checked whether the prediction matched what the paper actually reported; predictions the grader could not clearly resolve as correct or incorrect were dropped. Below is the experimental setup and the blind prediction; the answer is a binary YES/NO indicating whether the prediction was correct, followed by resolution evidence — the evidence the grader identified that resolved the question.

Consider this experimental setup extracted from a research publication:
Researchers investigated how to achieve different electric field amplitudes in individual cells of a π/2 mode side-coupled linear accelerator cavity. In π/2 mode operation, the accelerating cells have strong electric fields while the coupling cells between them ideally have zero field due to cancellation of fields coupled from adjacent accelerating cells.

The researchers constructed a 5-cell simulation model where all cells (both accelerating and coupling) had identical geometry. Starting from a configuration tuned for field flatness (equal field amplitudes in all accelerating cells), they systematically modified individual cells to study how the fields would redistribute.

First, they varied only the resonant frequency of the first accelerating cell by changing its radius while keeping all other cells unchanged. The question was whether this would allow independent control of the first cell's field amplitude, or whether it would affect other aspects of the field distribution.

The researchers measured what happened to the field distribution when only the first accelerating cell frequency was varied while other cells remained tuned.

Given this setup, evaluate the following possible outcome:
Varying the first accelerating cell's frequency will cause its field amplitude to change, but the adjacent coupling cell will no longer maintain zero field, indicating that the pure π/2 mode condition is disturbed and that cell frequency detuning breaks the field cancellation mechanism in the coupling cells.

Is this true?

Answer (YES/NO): YES